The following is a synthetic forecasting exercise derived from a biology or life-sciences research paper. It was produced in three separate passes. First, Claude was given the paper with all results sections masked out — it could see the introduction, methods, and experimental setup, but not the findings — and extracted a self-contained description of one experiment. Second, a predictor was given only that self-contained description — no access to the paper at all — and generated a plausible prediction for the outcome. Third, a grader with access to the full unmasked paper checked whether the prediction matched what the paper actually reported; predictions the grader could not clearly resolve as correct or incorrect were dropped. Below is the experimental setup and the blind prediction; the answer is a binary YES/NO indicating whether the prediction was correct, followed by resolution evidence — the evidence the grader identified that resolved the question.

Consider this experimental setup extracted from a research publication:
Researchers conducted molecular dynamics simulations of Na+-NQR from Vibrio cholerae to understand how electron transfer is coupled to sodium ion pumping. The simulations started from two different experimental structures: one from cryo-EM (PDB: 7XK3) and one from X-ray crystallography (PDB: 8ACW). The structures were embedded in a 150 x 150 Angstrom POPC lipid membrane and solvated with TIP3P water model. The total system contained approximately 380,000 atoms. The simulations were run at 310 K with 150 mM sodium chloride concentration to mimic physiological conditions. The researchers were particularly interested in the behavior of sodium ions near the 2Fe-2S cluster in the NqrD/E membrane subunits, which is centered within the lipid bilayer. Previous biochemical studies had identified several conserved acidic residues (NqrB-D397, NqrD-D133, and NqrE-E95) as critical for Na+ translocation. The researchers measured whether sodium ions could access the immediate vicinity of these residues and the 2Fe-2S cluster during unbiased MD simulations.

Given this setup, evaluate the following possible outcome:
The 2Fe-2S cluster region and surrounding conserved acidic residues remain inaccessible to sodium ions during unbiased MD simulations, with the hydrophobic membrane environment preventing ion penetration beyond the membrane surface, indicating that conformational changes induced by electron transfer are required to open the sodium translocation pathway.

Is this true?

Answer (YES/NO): NO